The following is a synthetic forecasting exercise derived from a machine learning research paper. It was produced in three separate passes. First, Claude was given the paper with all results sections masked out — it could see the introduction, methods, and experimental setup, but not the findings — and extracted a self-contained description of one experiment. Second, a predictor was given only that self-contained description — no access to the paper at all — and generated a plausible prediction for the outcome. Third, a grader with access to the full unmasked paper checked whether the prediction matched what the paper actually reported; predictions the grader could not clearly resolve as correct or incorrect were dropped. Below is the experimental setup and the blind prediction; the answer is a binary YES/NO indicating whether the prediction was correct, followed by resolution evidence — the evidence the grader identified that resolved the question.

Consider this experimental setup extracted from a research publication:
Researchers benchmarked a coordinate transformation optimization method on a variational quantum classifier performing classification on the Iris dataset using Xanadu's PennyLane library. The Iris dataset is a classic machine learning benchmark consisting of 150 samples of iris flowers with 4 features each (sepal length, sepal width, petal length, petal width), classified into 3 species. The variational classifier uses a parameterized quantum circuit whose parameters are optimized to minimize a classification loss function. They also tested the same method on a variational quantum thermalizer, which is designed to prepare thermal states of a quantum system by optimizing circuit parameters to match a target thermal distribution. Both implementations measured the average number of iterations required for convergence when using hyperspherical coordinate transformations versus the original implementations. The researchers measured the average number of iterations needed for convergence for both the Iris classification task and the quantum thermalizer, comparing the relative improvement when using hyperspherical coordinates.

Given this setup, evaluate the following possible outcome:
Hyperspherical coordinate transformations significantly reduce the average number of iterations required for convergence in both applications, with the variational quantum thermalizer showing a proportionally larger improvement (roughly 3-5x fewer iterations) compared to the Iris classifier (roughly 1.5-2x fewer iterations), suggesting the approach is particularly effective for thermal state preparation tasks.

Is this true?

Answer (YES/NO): NO